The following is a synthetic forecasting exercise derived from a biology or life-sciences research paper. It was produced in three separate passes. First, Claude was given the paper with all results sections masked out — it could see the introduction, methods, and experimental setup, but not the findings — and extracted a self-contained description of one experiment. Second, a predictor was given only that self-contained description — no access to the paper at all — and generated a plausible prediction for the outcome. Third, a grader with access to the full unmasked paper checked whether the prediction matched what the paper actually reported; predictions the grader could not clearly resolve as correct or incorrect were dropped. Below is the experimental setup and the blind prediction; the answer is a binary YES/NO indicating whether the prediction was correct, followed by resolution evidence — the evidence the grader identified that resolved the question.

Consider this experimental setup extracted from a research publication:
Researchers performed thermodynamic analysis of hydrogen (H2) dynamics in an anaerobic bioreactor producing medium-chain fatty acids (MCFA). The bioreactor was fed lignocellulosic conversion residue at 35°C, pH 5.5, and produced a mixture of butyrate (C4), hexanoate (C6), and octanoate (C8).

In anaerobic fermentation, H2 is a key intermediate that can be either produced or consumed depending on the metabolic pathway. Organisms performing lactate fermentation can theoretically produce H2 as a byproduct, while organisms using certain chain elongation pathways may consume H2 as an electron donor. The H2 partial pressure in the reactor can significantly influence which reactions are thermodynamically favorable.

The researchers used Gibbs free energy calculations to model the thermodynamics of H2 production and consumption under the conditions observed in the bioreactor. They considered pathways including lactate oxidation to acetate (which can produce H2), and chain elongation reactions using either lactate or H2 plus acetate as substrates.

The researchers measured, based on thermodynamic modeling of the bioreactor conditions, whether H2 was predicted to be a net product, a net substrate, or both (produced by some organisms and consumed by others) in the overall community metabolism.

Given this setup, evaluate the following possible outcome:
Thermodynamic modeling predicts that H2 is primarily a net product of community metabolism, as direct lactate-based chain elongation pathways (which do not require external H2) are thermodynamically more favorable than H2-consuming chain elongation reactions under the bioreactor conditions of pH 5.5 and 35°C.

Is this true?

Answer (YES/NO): NO